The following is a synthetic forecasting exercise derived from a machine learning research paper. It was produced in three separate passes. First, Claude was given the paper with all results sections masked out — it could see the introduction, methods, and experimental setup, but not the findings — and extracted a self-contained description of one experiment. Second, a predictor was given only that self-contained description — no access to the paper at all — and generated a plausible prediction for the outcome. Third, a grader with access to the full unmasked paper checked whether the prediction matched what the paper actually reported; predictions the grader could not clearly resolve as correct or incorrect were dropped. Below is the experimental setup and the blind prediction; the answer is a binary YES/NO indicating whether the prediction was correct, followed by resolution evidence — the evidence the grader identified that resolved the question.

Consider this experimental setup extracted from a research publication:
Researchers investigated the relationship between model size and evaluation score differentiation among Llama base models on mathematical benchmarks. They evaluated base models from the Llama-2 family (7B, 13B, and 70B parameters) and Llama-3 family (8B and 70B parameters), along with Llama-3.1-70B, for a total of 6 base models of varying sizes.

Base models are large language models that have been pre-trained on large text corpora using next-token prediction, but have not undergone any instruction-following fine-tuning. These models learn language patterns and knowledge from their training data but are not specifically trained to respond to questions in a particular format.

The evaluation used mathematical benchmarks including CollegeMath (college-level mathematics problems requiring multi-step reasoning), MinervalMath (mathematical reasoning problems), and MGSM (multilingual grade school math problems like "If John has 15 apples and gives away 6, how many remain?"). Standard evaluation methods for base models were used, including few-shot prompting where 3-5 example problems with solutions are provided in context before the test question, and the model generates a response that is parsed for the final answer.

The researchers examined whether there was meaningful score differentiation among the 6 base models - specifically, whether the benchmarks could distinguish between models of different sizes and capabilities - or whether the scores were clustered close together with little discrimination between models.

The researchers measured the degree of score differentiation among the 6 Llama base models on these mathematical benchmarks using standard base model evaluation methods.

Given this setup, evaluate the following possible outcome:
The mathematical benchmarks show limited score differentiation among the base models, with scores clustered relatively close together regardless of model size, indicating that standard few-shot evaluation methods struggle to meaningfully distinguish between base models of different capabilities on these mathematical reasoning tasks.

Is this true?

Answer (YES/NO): YES